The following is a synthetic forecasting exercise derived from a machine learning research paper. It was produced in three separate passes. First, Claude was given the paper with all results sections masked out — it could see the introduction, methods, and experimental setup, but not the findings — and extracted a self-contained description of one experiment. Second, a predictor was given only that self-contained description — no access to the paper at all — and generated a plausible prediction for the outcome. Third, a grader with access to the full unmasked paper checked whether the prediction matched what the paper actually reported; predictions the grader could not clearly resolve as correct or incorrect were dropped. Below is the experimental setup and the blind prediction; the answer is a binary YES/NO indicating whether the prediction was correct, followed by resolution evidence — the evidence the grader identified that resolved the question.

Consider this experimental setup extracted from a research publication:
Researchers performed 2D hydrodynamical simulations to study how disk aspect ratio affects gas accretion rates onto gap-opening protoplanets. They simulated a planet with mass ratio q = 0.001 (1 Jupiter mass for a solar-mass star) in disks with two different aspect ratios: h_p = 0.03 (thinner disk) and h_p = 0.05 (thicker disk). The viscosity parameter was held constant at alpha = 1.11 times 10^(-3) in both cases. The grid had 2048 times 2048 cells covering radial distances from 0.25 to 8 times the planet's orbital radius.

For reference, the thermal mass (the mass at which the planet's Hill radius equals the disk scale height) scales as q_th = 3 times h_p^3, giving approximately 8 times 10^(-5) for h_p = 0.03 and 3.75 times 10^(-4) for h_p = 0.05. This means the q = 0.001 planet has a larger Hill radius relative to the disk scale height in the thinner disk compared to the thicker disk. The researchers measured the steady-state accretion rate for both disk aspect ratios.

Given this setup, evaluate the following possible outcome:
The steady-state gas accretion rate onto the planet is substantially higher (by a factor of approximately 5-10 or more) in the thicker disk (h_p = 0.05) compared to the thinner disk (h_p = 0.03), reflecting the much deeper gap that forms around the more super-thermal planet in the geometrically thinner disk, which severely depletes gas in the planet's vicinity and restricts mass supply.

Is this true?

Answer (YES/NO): YES